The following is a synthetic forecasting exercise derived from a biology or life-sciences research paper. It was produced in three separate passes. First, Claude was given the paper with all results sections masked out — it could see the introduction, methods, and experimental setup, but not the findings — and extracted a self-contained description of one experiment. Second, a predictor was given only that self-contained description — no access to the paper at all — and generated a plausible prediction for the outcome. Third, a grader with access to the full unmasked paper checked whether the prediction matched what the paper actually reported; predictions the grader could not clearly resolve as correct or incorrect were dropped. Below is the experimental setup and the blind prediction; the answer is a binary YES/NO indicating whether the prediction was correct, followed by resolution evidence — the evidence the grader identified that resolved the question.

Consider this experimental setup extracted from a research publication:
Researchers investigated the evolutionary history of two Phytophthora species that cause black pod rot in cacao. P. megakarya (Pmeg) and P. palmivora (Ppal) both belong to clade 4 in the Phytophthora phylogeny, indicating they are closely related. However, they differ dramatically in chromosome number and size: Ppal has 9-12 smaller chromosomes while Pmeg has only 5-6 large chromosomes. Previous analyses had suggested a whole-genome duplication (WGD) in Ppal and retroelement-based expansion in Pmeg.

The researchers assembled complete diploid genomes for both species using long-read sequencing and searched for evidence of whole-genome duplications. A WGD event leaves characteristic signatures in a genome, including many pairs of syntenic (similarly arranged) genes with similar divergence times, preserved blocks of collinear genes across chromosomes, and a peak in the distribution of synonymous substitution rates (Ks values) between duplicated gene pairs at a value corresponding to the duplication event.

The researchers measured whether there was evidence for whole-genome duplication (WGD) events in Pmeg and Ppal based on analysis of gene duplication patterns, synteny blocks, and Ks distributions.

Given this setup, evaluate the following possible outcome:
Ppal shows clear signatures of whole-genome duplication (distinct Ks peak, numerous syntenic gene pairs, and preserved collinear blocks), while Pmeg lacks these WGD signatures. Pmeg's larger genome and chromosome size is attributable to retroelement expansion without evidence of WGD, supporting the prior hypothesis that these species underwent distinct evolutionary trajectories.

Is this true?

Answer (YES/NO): NO